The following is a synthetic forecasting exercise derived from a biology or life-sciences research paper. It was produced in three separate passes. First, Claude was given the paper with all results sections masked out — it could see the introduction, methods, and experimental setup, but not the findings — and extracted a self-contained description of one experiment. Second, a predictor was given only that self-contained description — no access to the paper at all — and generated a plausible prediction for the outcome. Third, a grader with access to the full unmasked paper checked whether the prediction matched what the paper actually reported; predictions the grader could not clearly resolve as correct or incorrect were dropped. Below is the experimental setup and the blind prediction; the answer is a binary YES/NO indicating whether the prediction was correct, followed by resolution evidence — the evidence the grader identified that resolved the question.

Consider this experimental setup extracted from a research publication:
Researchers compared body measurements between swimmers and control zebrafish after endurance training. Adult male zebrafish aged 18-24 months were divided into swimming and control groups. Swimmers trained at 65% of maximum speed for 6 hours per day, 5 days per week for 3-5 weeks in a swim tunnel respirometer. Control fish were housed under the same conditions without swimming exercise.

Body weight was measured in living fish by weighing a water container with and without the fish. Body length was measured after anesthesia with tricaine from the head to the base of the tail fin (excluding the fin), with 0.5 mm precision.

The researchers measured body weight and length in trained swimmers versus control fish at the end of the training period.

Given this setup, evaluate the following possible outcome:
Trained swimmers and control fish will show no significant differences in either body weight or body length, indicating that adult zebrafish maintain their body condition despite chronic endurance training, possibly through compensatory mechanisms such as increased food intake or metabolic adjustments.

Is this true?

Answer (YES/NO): NO